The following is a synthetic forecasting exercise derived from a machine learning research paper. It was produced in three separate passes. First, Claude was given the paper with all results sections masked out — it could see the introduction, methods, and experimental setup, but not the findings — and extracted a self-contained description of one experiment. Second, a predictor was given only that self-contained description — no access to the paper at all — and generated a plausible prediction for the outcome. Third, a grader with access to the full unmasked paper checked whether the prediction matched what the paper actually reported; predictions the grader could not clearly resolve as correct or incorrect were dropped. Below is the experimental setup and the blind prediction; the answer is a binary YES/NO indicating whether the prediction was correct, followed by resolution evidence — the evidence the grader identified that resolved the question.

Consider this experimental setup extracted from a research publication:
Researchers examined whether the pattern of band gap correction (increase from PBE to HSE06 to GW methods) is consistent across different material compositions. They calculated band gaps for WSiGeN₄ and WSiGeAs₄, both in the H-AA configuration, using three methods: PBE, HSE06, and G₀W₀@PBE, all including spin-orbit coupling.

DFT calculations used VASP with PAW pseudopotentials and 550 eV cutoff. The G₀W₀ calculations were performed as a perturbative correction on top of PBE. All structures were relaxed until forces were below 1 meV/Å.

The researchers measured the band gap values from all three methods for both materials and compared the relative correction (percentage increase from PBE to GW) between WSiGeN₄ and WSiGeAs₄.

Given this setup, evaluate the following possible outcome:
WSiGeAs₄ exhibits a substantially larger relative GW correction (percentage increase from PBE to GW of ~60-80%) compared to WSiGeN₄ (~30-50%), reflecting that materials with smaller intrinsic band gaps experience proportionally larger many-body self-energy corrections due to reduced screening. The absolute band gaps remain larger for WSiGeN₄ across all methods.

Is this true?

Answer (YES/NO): NO